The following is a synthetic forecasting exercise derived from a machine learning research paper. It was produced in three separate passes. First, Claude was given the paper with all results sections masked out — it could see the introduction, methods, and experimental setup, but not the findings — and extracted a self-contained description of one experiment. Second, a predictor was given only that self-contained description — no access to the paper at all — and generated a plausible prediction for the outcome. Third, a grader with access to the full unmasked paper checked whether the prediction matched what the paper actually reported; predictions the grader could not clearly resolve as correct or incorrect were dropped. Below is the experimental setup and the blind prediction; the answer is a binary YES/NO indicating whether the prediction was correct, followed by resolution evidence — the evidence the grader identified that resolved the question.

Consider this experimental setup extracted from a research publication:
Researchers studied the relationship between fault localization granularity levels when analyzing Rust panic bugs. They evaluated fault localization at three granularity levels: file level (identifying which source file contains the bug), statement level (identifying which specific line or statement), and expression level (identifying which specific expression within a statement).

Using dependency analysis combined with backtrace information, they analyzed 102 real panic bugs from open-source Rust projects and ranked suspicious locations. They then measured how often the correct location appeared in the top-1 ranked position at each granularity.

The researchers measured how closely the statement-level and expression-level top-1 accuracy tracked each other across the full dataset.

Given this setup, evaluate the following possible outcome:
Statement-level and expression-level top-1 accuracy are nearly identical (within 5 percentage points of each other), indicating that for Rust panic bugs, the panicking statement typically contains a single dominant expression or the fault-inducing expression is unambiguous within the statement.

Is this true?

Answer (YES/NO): YES